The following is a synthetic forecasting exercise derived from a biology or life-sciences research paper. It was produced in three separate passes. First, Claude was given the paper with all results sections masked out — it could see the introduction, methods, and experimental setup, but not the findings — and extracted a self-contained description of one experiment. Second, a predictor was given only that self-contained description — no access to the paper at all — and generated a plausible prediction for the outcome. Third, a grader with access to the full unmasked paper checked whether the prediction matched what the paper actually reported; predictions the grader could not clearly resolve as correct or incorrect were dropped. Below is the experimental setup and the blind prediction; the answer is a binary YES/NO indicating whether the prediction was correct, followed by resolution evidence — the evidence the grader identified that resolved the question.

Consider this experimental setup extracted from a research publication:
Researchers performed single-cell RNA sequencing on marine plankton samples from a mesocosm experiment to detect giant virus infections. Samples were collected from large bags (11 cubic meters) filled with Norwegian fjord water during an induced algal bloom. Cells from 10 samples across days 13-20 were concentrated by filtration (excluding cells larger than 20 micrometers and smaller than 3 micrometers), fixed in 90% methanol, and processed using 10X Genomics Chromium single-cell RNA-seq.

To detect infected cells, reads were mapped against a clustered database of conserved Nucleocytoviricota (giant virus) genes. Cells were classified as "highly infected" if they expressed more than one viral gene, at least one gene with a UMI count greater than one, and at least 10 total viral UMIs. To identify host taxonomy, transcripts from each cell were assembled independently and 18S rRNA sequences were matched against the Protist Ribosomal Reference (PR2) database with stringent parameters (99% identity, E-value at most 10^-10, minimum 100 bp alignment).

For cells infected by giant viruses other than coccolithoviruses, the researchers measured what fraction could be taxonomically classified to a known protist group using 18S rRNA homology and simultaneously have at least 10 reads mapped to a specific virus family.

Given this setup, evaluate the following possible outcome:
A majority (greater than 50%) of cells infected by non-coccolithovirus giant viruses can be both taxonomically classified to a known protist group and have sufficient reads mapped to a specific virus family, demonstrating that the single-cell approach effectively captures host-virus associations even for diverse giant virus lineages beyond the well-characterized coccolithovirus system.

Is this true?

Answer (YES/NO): NO